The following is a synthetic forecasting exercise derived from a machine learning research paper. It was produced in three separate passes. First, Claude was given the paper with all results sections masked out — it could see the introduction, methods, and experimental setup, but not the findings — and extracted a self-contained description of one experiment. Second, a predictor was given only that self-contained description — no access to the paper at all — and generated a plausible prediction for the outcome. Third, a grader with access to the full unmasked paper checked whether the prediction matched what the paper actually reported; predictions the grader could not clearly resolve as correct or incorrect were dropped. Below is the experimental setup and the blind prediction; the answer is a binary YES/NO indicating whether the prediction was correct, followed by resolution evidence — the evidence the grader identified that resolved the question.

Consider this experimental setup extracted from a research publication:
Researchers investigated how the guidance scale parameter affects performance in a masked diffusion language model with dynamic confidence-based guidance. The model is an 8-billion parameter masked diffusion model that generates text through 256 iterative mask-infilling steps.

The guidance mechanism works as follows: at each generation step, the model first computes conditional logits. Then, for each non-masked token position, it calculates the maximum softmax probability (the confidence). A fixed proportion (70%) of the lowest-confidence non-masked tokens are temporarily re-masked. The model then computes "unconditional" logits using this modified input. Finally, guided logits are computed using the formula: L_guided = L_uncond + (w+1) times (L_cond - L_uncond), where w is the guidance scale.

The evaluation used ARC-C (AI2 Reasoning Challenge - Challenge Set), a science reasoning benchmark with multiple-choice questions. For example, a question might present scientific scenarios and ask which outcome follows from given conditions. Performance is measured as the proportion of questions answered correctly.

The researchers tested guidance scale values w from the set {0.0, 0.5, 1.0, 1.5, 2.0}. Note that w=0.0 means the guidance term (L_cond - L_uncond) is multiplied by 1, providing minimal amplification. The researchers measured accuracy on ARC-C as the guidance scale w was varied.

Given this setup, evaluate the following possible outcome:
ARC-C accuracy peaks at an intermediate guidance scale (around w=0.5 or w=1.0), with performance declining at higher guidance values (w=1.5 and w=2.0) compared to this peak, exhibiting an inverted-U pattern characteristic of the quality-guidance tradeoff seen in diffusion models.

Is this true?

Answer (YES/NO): YES